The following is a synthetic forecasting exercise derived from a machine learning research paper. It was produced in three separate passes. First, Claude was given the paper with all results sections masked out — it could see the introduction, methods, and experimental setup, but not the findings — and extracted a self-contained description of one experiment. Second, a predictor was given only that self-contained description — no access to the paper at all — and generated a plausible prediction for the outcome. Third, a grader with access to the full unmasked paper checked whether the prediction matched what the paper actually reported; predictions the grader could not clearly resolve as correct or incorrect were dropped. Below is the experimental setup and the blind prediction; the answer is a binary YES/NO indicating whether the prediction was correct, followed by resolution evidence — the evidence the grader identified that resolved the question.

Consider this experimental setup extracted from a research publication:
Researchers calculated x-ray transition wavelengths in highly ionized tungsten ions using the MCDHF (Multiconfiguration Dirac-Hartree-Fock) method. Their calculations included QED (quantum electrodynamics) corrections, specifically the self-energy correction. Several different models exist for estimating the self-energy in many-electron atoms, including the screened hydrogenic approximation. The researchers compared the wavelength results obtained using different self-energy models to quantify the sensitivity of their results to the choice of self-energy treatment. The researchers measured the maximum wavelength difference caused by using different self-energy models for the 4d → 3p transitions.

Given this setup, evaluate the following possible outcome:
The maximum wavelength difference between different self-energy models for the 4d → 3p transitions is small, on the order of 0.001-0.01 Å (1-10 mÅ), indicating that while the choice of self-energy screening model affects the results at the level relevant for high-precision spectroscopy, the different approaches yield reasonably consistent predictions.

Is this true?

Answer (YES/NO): NO